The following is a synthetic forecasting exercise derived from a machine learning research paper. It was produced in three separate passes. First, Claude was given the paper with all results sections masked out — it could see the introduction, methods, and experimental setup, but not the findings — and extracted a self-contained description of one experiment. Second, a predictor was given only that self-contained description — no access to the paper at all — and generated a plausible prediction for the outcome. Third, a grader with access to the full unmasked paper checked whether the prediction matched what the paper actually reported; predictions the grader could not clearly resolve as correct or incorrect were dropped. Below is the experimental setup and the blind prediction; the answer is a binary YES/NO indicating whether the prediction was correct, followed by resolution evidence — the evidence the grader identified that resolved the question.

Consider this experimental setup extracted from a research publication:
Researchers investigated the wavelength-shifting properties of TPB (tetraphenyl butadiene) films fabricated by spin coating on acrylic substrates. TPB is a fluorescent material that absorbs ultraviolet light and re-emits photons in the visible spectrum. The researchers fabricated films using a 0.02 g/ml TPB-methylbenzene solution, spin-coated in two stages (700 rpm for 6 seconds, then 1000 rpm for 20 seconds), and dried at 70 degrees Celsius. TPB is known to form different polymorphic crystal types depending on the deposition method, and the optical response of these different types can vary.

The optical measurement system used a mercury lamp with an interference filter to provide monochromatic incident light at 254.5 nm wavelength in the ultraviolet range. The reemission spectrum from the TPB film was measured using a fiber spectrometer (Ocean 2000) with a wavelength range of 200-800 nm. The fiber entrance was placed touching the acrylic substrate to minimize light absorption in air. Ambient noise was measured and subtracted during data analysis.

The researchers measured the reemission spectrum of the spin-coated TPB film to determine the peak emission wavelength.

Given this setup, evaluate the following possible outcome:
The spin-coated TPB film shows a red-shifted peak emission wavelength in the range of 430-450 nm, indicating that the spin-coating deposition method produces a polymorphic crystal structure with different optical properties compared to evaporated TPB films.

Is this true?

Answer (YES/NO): NO